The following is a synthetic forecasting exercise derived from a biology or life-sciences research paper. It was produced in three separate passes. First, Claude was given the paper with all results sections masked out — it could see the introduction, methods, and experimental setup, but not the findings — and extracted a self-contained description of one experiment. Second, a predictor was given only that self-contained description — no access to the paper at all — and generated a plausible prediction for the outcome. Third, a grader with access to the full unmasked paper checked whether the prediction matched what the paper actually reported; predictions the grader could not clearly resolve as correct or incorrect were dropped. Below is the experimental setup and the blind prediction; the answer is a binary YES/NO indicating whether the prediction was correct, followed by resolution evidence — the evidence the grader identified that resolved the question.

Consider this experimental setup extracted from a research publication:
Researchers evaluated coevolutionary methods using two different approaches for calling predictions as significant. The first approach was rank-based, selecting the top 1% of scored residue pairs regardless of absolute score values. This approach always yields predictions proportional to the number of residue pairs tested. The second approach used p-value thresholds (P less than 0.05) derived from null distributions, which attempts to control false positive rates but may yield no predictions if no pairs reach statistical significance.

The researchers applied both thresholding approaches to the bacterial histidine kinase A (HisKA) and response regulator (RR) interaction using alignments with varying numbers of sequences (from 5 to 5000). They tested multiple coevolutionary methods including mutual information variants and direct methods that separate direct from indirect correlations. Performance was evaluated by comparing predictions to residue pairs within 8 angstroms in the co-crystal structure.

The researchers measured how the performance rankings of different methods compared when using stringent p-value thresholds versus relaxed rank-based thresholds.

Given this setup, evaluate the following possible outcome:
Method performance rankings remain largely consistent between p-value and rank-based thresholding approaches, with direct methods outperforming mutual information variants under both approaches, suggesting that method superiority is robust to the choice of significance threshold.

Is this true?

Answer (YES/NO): NO